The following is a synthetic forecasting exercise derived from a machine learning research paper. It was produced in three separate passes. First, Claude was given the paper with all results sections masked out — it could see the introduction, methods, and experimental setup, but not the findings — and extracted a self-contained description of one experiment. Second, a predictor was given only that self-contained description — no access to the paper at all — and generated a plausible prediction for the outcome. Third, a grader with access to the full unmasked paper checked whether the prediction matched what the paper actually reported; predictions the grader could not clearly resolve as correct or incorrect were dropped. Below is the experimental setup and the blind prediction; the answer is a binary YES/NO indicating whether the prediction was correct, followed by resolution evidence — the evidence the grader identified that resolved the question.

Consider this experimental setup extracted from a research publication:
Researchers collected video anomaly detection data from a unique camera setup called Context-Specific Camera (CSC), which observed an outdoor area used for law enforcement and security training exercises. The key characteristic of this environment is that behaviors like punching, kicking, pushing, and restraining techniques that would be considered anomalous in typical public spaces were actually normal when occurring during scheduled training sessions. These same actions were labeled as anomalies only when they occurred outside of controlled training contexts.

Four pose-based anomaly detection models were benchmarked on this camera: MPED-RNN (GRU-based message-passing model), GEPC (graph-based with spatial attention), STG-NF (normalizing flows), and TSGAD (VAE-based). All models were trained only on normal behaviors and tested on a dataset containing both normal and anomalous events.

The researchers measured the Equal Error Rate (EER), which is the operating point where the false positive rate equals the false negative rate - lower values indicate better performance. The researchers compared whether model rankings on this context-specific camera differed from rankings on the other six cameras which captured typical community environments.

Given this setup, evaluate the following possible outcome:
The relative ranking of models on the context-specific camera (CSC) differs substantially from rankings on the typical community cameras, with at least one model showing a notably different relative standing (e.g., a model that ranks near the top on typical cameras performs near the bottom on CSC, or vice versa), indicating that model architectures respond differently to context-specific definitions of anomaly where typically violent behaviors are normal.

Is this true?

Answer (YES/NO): YES